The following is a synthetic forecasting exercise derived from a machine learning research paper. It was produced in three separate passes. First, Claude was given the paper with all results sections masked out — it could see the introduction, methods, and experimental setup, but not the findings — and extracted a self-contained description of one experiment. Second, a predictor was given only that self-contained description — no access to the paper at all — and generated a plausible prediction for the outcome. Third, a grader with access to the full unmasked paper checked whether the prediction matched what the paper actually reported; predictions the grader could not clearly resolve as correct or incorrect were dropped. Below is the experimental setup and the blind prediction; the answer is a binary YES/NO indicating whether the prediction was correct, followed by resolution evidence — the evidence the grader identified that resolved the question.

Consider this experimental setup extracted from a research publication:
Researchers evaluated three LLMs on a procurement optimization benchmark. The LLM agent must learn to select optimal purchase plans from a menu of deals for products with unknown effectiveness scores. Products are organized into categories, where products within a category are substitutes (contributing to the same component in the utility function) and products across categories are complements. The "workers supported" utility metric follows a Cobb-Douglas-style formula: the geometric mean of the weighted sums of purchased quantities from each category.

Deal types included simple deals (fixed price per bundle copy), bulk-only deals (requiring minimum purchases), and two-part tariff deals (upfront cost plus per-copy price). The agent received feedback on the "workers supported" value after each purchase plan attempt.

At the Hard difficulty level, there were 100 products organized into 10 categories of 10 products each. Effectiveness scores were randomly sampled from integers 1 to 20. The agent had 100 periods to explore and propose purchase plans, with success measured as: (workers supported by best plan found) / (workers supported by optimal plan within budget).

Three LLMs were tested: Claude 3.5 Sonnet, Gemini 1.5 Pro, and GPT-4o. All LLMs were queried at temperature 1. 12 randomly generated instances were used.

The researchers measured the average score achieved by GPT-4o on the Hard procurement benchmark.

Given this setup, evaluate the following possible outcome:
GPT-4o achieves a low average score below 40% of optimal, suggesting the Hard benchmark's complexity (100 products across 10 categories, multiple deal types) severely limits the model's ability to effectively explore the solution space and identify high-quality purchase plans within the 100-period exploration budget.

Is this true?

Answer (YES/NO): YES